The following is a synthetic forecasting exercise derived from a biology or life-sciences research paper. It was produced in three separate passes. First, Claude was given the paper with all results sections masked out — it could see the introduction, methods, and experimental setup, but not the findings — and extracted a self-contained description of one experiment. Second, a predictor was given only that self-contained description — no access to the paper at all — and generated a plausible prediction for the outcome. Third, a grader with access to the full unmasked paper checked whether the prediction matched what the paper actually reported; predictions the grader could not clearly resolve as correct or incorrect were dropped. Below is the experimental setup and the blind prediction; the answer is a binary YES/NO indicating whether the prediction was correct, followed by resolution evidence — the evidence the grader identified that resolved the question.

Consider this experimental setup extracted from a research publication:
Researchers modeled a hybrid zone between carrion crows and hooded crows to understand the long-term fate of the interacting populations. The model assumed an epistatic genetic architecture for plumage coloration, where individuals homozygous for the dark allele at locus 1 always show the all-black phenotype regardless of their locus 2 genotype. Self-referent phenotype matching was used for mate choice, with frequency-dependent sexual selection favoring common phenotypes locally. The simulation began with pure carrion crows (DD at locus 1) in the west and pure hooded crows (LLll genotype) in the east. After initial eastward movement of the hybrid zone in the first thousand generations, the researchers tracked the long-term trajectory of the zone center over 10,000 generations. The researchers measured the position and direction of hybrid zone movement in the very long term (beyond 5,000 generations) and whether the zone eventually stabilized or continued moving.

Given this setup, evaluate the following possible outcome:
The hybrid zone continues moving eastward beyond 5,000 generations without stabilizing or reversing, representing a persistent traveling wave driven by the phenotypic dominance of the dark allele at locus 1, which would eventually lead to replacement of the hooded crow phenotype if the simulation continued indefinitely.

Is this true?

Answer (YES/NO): NO